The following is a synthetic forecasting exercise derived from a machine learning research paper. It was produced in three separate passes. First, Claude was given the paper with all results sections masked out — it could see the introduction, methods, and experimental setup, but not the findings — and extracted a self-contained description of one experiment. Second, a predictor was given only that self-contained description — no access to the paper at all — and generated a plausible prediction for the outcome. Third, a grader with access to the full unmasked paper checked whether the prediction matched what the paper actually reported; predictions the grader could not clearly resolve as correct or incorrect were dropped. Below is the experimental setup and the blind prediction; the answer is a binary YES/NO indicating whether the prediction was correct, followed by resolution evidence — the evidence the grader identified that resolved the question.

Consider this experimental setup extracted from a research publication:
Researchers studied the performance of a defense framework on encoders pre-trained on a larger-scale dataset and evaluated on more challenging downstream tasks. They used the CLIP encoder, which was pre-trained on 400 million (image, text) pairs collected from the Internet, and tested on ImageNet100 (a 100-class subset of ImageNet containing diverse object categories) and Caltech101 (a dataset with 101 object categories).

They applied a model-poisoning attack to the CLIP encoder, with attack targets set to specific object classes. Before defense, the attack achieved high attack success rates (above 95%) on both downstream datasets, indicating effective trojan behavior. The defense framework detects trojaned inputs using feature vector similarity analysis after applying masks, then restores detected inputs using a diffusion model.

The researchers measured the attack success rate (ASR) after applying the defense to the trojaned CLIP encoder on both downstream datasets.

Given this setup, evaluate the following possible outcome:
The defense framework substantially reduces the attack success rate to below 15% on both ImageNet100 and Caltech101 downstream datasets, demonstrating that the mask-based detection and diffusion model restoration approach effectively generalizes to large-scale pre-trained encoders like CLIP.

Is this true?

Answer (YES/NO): YES